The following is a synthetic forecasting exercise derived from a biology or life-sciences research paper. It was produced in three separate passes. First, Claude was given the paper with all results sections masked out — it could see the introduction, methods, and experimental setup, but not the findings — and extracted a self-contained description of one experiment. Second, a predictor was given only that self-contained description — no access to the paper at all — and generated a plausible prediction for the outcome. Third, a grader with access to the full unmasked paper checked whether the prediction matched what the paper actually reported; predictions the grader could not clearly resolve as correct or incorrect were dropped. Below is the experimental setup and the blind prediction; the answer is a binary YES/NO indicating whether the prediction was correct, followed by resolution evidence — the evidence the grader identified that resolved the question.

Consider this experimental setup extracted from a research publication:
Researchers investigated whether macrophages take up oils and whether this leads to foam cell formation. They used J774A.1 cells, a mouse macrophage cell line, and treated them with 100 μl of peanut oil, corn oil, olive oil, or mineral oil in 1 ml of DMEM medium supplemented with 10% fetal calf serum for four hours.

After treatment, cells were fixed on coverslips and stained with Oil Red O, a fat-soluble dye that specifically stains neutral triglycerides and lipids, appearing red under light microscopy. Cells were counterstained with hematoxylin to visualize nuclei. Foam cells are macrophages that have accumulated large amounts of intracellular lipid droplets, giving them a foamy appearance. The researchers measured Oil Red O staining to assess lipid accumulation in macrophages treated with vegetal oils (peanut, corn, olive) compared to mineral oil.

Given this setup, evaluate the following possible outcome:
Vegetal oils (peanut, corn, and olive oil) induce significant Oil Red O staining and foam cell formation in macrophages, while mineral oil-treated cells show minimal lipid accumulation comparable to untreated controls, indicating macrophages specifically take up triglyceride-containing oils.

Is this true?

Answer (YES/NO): YES